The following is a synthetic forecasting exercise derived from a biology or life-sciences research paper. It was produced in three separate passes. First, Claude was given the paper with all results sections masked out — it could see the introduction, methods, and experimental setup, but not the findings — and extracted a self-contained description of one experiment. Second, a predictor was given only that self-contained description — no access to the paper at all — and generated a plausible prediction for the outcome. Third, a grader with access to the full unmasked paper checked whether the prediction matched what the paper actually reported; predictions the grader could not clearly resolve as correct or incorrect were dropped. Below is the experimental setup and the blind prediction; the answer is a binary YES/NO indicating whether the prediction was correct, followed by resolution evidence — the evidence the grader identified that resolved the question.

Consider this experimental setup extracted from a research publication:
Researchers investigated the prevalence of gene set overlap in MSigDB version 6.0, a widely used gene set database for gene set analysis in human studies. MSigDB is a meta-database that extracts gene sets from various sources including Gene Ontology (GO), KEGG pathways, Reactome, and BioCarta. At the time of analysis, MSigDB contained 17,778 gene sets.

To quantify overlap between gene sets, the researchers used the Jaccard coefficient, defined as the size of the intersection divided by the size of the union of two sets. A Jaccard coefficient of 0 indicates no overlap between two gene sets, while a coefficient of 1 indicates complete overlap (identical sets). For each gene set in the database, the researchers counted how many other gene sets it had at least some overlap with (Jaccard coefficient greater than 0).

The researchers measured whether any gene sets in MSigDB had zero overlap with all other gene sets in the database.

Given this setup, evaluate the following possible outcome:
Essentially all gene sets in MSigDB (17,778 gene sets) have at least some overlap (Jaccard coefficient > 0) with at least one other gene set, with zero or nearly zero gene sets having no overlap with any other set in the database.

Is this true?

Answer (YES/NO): YES